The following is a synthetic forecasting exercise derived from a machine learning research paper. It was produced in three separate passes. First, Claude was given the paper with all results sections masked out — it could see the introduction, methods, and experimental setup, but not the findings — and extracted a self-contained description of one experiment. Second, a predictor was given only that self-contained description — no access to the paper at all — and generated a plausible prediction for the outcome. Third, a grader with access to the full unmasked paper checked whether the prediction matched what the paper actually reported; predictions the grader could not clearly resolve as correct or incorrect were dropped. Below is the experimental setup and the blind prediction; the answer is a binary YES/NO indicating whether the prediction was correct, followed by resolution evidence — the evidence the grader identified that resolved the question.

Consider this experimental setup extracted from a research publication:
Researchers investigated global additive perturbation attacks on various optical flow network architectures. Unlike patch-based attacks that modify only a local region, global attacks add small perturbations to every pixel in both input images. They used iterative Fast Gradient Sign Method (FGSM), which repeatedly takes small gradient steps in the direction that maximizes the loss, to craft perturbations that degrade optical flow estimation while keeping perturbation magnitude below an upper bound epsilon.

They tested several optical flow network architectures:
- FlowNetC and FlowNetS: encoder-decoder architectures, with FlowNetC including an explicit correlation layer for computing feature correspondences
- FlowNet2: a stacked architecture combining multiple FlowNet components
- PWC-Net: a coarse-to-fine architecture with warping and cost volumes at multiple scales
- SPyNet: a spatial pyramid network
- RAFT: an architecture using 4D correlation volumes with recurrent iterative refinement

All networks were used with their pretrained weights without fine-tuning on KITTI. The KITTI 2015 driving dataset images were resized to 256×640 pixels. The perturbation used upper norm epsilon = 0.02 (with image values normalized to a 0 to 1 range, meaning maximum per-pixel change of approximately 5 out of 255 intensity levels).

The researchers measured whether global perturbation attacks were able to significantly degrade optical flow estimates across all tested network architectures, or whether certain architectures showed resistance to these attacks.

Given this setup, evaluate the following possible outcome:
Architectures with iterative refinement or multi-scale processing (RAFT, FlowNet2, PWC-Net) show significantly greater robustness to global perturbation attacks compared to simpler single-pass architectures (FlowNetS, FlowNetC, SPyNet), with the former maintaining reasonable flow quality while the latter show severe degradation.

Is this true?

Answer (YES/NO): NO